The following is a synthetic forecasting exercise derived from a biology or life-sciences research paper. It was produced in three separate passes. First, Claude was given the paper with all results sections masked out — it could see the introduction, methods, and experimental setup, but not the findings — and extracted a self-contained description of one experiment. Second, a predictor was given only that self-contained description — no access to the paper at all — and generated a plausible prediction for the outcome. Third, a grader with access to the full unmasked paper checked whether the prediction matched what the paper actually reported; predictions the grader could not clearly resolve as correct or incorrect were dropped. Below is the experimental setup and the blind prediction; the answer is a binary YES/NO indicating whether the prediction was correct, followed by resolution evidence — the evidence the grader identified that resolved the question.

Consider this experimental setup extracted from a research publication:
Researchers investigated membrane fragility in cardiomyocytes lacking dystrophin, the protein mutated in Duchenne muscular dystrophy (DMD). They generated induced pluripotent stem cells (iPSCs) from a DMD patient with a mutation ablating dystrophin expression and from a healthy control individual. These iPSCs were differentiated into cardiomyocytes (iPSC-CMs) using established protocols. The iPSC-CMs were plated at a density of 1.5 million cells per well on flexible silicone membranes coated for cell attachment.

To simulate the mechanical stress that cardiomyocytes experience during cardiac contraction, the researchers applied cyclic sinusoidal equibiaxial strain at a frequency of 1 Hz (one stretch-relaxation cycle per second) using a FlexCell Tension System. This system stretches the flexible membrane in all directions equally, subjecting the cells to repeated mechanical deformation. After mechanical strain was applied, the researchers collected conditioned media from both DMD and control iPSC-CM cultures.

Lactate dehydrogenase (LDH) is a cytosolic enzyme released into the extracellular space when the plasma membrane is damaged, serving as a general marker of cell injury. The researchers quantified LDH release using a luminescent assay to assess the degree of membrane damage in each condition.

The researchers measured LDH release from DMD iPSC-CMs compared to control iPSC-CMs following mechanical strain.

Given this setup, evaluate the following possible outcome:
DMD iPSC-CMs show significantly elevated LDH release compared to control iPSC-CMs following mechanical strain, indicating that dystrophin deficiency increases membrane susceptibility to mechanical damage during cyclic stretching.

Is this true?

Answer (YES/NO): YES